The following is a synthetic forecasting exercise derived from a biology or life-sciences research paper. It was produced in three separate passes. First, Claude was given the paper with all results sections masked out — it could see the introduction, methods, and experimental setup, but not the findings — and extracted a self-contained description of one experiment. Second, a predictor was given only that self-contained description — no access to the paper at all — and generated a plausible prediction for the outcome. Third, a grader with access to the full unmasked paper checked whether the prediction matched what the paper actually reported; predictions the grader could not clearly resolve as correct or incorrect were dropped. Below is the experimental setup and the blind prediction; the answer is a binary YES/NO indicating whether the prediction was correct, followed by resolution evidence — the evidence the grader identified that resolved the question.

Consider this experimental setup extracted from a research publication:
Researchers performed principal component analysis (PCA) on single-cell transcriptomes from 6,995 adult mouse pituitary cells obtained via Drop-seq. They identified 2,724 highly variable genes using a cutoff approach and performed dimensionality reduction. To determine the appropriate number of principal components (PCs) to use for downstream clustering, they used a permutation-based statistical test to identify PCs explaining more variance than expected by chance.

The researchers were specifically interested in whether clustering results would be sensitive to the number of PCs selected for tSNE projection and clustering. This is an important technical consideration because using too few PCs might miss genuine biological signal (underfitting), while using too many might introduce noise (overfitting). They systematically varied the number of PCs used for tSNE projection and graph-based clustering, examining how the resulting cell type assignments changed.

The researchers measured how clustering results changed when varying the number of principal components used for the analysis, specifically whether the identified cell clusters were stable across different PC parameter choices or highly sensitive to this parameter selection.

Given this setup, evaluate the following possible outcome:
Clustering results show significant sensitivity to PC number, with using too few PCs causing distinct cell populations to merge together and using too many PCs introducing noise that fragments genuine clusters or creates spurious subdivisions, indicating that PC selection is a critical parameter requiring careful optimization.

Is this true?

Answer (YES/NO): NO